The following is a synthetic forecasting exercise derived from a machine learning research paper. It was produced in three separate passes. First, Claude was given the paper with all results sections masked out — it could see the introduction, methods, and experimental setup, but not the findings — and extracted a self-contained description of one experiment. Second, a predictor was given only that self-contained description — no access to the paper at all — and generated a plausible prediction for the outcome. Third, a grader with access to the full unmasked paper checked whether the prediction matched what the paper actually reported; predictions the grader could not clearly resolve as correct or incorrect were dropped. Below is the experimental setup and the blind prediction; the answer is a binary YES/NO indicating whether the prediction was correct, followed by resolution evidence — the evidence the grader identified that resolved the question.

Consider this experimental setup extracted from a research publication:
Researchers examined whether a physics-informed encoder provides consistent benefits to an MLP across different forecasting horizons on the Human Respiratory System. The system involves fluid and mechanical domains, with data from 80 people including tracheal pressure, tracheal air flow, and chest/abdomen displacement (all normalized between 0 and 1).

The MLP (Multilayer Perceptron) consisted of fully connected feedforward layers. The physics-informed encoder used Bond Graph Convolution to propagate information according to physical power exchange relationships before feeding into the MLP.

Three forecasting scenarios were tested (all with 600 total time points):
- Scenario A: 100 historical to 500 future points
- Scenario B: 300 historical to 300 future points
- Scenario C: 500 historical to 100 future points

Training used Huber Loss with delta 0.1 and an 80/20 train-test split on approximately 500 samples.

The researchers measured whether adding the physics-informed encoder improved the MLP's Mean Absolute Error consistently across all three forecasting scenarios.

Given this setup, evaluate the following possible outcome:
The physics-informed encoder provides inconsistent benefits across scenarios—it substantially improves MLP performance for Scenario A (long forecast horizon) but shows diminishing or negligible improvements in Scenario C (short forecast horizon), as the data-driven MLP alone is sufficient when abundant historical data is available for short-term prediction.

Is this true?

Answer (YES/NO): YES